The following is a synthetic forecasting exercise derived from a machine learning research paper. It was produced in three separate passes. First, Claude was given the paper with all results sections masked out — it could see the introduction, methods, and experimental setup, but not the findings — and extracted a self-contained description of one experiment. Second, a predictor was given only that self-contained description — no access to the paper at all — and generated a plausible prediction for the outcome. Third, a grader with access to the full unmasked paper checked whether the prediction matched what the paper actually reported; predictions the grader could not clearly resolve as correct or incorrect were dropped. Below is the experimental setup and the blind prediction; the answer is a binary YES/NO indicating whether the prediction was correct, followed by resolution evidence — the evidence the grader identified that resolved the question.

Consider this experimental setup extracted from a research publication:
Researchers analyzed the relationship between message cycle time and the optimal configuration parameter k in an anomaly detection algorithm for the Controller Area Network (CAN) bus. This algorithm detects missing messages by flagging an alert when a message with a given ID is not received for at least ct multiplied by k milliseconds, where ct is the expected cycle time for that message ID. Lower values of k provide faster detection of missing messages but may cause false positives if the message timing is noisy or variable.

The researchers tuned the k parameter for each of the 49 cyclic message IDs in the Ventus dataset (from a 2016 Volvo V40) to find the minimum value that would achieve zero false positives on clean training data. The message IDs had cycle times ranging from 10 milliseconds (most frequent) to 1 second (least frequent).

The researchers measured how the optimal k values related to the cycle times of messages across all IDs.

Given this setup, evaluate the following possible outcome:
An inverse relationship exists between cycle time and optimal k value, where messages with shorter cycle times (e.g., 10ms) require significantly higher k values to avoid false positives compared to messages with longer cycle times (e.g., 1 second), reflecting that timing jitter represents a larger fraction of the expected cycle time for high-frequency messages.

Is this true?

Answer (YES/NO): YES